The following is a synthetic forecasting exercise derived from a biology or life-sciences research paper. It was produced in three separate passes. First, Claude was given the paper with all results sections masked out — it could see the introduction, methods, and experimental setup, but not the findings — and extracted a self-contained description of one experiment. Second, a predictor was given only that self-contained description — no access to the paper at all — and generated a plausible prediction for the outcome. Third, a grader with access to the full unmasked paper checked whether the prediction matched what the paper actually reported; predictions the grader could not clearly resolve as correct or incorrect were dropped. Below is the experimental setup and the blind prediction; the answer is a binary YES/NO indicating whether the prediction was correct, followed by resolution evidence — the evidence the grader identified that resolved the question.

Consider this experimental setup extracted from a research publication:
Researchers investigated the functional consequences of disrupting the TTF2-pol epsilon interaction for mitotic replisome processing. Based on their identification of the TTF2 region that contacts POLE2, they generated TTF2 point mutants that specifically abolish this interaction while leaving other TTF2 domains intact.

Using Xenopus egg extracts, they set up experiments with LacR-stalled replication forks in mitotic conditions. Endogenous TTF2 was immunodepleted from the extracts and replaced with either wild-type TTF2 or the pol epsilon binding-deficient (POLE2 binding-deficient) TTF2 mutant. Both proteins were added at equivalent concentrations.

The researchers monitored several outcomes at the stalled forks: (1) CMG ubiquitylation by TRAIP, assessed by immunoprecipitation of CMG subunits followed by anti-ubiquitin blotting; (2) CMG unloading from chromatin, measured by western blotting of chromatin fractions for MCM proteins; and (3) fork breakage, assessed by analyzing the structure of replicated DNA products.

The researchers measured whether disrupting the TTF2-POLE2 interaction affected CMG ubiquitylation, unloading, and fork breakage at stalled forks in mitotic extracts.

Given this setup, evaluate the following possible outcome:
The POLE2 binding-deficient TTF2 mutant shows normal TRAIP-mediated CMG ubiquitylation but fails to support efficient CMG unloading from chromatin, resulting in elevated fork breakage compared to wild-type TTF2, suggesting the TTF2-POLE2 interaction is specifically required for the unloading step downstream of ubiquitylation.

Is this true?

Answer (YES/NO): NO